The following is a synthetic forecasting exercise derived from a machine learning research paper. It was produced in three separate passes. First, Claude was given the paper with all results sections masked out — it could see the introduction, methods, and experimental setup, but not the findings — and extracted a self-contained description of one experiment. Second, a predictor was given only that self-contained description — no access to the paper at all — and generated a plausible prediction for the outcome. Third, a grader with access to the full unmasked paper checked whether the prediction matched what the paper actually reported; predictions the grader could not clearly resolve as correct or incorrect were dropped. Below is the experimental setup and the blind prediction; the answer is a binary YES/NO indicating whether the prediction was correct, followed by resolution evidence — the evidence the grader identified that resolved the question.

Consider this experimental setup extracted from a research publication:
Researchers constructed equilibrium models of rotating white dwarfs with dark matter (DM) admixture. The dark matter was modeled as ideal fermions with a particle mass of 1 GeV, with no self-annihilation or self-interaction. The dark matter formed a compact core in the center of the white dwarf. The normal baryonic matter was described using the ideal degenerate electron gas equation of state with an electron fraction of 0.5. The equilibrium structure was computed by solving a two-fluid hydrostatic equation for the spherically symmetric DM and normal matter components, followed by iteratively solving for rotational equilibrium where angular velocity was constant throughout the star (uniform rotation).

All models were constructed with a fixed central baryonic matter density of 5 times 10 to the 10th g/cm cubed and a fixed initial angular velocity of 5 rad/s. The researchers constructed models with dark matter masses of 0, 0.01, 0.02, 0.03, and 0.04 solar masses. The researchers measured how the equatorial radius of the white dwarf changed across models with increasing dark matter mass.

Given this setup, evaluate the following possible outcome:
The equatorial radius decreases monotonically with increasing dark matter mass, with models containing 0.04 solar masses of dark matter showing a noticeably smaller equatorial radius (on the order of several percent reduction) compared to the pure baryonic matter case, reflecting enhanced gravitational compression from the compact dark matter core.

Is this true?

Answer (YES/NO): NO